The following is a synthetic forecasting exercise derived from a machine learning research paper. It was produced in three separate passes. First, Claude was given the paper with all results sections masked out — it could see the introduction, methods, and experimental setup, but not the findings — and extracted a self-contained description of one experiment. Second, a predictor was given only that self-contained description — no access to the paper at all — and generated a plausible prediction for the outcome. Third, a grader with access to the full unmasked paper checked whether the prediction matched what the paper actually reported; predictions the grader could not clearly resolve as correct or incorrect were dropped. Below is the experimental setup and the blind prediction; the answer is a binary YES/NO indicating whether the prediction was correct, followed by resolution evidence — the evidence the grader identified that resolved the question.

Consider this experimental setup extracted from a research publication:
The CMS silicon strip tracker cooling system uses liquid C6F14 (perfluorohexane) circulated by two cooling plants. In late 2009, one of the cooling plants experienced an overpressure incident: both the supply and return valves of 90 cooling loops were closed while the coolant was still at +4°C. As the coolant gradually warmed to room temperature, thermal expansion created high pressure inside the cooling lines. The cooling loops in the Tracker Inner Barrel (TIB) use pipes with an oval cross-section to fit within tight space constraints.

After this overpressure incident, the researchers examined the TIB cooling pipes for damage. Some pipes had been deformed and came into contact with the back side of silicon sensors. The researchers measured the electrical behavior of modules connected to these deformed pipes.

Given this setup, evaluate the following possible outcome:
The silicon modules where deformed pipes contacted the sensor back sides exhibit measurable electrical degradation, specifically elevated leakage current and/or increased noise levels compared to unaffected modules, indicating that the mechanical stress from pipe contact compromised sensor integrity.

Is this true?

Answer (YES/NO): NO